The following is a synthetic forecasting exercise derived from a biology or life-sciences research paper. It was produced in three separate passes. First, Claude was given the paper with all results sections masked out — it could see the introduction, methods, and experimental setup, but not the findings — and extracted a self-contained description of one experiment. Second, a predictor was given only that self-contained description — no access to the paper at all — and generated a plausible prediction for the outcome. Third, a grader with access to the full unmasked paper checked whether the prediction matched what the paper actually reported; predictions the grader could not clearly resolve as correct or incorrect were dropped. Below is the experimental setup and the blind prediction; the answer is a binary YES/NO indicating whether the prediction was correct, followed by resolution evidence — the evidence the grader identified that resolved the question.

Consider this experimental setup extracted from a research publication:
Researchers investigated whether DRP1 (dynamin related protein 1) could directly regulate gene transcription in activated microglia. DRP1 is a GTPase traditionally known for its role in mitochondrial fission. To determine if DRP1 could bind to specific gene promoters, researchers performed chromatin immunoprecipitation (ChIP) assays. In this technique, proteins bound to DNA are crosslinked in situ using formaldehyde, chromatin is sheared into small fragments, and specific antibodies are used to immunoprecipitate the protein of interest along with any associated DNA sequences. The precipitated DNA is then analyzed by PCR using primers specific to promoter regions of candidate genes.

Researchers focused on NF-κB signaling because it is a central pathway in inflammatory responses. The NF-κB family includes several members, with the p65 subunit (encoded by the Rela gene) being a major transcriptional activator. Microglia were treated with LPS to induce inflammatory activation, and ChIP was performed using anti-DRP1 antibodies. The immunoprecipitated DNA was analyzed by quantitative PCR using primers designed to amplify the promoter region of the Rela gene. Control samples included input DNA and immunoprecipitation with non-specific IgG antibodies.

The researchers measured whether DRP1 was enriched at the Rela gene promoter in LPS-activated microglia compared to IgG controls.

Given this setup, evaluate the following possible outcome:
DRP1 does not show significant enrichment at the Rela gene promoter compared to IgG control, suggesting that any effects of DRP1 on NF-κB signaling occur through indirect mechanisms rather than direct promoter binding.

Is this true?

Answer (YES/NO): NO